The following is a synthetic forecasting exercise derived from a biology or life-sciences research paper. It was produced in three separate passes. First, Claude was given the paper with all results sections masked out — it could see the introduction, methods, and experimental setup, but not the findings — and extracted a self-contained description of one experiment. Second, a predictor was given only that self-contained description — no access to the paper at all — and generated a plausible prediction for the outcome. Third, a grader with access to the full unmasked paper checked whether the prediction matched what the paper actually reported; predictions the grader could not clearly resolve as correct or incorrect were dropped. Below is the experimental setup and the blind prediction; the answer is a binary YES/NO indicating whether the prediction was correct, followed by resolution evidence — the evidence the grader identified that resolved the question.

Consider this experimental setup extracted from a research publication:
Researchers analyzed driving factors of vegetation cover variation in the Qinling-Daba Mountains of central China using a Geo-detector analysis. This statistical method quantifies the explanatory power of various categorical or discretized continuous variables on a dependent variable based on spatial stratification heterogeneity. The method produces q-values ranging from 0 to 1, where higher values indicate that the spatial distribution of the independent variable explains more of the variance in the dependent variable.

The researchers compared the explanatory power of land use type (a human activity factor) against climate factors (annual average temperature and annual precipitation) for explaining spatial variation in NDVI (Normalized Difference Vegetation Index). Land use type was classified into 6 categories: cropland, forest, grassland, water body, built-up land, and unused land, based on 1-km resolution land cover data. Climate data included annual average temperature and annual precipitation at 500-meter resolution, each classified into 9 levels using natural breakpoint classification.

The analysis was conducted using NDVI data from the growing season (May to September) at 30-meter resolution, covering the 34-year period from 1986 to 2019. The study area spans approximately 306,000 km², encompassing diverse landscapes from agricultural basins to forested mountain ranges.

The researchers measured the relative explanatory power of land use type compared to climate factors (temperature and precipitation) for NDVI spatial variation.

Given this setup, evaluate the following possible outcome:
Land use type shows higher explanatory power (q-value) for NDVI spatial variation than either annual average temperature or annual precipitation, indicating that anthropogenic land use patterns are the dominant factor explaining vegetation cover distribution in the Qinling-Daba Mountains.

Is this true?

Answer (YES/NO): NO